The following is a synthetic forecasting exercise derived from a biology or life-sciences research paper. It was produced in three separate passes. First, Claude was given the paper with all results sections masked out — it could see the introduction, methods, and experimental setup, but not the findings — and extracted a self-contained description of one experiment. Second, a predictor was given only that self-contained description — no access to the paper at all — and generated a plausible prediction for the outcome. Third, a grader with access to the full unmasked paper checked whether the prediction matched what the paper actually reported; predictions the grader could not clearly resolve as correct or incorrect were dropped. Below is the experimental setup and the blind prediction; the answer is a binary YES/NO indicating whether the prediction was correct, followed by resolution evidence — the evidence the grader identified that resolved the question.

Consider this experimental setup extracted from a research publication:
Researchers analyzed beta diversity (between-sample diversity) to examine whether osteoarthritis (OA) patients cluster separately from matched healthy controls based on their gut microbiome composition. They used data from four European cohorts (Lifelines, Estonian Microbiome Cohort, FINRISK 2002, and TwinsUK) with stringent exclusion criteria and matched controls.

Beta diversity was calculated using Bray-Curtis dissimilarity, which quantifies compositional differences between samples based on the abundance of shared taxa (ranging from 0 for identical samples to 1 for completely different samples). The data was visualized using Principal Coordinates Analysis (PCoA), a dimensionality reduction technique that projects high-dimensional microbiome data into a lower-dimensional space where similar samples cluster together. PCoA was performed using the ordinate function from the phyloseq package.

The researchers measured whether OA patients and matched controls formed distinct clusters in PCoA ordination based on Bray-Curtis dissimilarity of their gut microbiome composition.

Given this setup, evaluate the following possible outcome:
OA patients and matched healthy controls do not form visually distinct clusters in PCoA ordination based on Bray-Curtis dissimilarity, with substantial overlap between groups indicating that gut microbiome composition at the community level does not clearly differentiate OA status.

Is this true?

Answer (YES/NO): YES